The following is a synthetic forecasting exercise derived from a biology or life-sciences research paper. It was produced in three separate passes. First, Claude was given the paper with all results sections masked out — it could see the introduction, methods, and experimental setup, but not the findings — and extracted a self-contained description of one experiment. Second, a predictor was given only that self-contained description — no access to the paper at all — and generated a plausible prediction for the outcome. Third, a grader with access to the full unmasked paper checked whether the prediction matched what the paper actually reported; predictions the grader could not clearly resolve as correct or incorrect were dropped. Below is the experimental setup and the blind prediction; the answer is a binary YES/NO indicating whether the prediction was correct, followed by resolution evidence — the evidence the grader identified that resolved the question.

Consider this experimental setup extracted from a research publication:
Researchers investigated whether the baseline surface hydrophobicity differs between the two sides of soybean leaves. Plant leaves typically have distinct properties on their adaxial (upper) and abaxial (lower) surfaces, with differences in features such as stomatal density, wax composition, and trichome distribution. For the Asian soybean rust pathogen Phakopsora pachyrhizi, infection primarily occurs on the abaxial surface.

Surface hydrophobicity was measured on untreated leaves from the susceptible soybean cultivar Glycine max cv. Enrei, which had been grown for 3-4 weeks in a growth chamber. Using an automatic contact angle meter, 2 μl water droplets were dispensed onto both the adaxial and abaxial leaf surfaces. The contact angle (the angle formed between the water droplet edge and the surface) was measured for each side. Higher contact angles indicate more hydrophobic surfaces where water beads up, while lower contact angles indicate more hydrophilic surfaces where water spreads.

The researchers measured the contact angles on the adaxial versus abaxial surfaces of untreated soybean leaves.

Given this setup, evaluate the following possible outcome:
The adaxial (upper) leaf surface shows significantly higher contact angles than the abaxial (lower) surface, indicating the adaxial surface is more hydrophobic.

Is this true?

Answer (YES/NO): NO